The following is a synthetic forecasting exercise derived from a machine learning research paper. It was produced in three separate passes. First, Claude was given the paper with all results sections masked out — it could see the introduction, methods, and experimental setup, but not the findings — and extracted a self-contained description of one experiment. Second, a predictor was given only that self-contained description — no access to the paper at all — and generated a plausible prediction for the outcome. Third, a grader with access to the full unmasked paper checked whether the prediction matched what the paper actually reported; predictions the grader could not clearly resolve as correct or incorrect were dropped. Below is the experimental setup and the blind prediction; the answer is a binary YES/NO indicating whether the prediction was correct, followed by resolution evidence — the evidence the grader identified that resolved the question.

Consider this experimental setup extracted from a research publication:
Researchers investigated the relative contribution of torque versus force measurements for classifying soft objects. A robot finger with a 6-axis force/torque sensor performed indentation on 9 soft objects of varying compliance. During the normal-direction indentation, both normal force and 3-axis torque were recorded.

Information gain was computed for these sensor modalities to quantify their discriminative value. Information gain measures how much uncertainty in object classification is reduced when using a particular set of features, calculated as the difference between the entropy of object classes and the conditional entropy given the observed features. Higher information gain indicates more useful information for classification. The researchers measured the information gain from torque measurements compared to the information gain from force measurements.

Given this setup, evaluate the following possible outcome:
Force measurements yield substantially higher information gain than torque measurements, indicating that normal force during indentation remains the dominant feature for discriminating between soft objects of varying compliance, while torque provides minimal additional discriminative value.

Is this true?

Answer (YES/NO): NO